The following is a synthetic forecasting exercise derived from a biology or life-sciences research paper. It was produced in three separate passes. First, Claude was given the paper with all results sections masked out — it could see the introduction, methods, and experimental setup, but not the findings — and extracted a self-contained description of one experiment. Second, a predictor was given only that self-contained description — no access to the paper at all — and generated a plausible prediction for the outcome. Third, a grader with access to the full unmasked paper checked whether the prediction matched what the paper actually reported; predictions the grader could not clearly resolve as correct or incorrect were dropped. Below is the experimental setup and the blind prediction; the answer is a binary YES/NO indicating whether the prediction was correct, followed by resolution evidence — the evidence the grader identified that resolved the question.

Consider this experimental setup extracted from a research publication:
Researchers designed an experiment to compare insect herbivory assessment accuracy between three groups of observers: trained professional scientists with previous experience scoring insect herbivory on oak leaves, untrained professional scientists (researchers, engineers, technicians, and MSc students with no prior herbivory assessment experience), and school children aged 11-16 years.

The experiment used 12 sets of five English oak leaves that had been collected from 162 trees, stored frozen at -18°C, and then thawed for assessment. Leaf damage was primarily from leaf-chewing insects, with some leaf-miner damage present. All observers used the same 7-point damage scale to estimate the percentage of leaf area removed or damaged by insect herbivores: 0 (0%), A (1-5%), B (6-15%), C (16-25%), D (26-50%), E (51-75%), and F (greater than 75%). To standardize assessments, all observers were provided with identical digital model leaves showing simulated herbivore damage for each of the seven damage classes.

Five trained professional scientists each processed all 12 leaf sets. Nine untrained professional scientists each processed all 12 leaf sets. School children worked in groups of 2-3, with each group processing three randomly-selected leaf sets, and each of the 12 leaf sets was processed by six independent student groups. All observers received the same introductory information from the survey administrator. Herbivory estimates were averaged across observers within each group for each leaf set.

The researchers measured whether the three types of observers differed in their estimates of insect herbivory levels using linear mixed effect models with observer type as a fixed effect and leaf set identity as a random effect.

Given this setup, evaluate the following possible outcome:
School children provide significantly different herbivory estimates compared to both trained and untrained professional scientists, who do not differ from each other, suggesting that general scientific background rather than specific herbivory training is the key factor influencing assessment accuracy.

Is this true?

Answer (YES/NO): NO